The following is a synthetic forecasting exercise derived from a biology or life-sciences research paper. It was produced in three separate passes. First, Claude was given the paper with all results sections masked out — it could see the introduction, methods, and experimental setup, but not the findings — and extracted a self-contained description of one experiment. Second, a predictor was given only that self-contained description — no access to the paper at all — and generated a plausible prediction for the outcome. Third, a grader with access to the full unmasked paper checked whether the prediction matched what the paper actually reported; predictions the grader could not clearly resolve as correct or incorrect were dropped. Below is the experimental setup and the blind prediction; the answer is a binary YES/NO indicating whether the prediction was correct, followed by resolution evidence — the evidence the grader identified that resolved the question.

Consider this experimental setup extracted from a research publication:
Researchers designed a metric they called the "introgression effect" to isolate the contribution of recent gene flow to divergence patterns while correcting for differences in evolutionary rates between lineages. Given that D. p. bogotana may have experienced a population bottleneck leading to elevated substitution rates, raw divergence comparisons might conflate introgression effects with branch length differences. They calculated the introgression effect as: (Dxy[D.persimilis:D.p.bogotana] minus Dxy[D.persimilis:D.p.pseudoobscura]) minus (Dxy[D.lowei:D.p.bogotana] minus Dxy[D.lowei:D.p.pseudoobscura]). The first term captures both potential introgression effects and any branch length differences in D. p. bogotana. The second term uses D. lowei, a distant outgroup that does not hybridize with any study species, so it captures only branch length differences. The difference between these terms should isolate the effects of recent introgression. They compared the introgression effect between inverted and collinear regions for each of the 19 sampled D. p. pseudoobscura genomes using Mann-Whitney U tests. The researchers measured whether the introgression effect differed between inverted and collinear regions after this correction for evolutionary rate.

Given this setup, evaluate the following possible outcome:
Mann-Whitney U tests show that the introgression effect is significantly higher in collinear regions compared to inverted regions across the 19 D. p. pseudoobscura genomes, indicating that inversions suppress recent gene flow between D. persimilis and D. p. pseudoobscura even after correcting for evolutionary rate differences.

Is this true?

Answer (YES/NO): YES